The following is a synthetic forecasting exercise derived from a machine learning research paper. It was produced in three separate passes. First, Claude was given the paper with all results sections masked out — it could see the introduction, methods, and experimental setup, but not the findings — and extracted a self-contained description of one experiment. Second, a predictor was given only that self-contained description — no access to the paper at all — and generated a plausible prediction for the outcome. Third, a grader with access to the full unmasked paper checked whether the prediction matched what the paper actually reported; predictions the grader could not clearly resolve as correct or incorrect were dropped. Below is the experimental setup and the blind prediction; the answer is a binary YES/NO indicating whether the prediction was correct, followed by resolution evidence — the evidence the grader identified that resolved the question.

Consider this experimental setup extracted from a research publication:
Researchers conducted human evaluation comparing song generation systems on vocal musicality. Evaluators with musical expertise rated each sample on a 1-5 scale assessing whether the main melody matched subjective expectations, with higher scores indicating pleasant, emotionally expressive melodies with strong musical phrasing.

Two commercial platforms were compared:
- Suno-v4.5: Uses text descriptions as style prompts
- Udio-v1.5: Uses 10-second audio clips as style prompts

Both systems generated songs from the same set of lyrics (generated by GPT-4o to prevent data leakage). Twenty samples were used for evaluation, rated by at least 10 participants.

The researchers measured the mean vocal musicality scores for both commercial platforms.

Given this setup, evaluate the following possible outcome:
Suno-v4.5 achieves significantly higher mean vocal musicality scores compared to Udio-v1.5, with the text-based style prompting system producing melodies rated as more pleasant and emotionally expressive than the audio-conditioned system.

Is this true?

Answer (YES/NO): YES